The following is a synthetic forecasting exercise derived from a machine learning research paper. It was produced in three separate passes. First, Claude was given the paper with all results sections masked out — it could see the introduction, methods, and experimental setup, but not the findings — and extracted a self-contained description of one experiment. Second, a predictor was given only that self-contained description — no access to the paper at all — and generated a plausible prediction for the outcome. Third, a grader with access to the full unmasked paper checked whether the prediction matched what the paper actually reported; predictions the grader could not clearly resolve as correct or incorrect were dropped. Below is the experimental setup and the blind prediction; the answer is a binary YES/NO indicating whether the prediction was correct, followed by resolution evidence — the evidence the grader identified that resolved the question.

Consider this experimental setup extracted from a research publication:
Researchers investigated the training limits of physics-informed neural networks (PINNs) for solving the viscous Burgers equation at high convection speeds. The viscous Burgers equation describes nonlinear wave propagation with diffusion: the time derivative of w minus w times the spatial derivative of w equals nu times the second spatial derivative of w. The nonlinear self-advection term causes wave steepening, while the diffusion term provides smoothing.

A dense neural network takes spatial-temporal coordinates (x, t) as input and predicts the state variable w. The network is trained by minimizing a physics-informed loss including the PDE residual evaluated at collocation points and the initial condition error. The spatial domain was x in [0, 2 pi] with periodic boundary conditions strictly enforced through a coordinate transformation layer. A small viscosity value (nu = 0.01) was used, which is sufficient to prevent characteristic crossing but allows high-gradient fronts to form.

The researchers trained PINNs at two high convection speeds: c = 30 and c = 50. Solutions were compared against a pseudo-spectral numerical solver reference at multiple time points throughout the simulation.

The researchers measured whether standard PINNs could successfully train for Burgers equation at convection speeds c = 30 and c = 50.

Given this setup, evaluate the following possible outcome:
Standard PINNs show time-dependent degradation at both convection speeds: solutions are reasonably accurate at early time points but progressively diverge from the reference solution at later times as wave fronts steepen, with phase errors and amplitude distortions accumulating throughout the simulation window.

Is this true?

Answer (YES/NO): NO